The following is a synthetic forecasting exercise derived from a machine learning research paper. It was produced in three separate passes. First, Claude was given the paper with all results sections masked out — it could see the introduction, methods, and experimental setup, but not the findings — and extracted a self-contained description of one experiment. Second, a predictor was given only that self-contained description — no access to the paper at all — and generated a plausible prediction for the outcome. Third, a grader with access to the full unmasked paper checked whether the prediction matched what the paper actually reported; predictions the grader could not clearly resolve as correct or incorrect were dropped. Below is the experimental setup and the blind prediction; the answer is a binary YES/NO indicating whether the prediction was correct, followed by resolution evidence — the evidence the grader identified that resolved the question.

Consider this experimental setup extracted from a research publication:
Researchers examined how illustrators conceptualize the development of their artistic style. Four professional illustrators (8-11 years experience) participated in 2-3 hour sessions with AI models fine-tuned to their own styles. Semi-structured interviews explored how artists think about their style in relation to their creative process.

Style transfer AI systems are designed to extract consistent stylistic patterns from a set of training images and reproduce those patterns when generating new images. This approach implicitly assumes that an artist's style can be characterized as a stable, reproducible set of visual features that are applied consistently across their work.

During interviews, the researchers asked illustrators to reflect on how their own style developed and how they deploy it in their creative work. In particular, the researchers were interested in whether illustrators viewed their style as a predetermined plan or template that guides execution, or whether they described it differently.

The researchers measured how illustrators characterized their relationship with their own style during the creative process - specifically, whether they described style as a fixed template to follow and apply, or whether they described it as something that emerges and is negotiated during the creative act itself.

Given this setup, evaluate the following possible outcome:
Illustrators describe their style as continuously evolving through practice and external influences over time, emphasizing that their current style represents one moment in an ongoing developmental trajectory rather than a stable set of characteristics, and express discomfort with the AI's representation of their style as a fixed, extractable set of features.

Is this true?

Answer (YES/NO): NO